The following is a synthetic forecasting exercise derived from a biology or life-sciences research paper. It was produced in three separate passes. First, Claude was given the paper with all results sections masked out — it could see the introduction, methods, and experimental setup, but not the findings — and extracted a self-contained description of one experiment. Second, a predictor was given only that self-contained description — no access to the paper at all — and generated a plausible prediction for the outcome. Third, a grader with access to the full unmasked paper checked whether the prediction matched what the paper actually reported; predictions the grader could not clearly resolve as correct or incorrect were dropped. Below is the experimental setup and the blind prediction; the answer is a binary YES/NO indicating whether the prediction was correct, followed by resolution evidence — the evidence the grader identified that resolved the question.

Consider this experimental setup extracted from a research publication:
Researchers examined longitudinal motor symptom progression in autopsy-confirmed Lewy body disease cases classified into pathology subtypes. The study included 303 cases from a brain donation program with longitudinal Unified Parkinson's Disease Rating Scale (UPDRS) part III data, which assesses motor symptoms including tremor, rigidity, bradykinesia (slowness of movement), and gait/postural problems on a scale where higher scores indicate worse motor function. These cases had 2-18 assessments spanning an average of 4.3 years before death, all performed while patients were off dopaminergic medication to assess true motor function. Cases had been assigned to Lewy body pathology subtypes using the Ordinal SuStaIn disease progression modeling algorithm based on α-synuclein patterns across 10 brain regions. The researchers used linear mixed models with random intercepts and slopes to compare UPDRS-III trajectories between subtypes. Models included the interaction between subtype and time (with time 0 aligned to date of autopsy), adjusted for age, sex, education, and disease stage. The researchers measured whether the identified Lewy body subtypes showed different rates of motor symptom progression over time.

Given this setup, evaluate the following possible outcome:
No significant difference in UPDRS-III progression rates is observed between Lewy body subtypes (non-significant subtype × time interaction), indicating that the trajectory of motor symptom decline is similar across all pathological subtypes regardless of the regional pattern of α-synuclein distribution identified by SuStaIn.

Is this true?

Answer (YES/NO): NO